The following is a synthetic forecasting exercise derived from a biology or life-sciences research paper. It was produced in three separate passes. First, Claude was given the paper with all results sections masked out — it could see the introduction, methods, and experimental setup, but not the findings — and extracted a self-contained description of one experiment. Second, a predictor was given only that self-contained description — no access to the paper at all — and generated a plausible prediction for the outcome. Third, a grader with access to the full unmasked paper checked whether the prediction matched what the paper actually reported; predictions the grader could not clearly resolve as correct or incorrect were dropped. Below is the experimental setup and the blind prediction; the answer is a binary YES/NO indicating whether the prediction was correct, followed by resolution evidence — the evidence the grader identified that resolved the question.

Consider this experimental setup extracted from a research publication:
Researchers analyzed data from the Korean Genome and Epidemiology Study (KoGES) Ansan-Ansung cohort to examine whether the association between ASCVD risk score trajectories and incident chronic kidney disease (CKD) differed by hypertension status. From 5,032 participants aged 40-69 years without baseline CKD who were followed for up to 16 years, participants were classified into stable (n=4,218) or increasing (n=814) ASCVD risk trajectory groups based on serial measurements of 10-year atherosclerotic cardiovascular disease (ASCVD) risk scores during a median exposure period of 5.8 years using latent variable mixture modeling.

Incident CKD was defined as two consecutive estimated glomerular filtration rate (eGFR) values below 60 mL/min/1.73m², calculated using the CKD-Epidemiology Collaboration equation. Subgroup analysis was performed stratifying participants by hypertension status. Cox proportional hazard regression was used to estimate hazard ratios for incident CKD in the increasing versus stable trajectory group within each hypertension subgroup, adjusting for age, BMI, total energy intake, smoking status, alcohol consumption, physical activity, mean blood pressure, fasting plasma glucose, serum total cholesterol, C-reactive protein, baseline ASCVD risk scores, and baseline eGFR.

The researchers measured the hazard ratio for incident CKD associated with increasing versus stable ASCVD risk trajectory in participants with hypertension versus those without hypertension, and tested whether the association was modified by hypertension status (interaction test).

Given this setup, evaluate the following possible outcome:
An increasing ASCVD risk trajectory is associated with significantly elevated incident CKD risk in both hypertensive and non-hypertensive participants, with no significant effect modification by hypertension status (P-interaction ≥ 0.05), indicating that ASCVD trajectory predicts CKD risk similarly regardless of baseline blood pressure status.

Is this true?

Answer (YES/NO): NO